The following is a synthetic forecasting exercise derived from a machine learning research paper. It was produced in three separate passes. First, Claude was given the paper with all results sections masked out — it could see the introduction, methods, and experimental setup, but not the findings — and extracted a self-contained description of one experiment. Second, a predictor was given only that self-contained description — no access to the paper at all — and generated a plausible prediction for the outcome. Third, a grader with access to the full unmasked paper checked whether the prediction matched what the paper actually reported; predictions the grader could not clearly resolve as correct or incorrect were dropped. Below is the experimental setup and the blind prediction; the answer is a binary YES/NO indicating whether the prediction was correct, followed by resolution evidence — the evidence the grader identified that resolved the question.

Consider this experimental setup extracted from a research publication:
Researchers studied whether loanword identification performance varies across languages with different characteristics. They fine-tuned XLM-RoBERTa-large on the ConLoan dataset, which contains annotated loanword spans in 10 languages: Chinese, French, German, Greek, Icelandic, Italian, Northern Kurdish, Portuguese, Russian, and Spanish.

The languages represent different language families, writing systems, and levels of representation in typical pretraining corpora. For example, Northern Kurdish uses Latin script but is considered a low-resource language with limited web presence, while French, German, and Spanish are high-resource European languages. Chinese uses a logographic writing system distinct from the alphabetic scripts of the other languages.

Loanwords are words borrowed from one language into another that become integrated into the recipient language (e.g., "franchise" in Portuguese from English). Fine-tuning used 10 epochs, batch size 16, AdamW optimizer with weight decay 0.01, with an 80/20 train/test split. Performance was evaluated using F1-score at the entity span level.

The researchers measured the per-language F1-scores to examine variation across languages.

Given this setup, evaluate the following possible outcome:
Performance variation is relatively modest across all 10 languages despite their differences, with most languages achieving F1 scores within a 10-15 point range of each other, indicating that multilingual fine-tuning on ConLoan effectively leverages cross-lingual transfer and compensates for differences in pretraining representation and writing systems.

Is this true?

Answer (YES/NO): NO